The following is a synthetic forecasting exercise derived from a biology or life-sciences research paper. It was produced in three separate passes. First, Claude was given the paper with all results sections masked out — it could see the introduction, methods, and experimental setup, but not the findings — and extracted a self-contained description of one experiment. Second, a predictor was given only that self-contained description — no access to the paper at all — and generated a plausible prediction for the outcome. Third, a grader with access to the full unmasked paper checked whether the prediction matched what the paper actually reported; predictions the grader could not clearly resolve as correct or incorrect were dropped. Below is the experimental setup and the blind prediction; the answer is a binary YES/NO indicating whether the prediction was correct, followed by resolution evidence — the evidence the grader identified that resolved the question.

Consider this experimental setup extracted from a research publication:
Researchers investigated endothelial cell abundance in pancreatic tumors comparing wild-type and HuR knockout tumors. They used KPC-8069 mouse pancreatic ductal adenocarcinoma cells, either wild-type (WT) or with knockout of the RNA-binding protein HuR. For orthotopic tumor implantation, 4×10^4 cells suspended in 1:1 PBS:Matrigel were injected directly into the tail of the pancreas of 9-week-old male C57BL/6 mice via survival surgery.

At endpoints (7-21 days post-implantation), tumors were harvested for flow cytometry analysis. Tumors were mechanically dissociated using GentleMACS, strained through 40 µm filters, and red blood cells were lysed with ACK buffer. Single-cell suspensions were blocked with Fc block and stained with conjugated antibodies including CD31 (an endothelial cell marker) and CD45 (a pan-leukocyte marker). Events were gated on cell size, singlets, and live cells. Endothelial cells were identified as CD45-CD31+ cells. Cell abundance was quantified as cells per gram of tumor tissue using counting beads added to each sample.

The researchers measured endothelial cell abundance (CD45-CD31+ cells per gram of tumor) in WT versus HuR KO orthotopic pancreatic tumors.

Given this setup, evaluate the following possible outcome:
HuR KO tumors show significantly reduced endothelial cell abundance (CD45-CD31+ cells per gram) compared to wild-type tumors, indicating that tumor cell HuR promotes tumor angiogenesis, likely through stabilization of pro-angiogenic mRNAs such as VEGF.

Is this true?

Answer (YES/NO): YES